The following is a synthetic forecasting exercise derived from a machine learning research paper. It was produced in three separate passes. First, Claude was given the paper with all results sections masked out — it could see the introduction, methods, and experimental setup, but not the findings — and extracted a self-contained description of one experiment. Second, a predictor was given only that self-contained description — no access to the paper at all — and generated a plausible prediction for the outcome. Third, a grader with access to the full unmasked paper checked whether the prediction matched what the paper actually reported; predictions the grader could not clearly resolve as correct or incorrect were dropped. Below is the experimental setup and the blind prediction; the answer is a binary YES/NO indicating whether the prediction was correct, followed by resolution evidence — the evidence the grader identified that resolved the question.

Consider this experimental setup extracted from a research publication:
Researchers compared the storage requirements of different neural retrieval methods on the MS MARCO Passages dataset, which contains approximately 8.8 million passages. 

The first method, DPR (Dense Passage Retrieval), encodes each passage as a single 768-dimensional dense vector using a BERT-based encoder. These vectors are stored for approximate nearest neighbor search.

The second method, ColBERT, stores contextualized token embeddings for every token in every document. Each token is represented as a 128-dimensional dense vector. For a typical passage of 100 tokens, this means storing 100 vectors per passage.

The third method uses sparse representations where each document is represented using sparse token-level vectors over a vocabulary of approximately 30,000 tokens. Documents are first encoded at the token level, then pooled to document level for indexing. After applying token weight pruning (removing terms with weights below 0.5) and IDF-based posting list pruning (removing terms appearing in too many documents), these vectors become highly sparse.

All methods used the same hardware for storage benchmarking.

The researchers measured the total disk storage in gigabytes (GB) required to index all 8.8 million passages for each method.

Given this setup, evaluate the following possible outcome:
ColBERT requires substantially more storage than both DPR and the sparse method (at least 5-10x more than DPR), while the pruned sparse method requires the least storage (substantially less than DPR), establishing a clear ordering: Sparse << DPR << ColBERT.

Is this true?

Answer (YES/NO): NO